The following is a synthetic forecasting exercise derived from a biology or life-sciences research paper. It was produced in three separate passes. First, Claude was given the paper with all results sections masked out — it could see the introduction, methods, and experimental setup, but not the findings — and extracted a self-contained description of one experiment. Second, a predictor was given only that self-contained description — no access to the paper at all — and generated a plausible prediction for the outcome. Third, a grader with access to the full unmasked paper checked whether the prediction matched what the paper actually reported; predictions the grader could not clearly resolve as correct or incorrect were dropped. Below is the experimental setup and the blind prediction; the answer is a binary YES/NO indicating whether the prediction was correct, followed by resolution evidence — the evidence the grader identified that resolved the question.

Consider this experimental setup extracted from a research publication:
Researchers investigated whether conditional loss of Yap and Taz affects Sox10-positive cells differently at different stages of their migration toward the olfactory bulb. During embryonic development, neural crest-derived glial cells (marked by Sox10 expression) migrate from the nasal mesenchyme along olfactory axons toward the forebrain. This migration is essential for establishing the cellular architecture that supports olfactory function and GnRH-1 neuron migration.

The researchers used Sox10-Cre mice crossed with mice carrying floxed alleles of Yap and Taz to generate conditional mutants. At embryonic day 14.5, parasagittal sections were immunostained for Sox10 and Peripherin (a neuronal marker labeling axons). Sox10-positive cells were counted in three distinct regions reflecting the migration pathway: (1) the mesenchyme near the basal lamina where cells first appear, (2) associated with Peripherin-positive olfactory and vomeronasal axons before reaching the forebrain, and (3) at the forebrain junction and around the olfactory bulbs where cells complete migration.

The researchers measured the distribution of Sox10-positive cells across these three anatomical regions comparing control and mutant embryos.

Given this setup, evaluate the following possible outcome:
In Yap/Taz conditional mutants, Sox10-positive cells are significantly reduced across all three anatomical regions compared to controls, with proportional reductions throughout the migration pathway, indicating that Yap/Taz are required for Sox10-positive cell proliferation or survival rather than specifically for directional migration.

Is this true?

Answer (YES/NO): NO